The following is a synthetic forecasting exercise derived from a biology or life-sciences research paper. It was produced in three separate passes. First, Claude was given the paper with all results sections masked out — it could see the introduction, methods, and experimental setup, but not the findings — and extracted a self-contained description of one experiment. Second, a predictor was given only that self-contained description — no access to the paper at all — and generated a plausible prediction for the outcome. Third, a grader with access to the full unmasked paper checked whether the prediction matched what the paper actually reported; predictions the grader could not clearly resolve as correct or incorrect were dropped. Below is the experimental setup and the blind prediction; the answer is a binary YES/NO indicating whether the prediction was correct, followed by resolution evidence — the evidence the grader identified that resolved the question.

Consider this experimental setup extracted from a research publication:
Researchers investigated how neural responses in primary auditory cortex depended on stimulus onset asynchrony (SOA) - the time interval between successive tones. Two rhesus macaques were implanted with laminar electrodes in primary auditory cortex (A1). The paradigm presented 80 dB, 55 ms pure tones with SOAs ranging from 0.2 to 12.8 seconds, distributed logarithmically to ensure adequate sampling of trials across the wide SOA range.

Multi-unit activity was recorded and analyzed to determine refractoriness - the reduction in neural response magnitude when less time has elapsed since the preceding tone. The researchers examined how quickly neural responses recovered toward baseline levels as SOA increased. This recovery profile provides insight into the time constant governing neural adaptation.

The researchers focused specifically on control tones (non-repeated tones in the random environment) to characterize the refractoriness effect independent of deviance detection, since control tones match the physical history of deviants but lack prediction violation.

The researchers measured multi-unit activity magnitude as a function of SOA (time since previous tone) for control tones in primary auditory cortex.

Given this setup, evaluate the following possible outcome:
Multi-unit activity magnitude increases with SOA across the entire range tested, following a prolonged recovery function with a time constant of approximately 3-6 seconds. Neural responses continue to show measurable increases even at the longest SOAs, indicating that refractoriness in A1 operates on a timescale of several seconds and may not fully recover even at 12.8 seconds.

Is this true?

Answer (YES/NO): NO